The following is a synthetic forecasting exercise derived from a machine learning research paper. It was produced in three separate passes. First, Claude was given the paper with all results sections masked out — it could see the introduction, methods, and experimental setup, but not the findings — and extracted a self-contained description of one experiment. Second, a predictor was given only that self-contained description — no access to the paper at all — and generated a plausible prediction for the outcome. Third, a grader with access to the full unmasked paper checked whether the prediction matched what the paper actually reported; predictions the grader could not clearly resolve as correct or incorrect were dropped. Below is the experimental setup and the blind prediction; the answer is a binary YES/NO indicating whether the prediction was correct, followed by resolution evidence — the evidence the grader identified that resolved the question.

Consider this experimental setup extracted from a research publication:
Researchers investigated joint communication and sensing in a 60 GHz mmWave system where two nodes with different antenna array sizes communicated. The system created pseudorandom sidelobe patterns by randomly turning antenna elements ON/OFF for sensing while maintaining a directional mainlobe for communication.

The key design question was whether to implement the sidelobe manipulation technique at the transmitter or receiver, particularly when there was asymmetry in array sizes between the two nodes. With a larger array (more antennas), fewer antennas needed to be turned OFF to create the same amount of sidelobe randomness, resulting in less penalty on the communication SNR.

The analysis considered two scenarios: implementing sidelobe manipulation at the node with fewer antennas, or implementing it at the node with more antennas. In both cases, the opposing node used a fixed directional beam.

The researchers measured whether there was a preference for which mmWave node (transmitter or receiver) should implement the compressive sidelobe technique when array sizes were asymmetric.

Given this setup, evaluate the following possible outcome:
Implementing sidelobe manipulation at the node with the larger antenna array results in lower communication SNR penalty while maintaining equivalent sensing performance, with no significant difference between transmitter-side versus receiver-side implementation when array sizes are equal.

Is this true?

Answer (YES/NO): YES